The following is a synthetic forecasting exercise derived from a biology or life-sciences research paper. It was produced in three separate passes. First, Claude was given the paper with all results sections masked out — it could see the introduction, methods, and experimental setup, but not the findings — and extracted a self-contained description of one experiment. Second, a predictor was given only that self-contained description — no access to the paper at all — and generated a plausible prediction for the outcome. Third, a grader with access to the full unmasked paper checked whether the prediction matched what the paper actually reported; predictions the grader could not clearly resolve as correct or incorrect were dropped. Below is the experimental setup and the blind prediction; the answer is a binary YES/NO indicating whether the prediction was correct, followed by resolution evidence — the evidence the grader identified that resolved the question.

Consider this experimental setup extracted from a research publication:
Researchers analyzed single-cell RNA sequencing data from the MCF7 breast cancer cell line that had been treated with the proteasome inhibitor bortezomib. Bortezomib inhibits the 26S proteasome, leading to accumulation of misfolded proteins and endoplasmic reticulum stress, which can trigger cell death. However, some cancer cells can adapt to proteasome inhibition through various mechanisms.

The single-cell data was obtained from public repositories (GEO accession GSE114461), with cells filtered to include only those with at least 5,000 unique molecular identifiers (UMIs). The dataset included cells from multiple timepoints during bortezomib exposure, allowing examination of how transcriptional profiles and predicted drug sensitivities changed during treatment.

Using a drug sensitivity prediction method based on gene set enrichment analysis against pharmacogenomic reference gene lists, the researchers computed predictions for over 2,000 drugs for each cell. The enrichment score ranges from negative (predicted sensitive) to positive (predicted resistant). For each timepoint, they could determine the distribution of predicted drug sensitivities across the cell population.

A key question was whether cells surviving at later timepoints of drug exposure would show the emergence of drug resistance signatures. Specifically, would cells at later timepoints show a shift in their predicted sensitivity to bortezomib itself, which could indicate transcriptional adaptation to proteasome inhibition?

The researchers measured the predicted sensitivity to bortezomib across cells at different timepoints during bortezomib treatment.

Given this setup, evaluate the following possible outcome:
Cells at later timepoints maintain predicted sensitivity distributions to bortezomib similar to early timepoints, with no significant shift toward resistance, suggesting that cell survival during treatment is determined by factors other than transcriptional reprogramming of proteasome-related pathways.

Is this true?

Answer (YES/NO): NO